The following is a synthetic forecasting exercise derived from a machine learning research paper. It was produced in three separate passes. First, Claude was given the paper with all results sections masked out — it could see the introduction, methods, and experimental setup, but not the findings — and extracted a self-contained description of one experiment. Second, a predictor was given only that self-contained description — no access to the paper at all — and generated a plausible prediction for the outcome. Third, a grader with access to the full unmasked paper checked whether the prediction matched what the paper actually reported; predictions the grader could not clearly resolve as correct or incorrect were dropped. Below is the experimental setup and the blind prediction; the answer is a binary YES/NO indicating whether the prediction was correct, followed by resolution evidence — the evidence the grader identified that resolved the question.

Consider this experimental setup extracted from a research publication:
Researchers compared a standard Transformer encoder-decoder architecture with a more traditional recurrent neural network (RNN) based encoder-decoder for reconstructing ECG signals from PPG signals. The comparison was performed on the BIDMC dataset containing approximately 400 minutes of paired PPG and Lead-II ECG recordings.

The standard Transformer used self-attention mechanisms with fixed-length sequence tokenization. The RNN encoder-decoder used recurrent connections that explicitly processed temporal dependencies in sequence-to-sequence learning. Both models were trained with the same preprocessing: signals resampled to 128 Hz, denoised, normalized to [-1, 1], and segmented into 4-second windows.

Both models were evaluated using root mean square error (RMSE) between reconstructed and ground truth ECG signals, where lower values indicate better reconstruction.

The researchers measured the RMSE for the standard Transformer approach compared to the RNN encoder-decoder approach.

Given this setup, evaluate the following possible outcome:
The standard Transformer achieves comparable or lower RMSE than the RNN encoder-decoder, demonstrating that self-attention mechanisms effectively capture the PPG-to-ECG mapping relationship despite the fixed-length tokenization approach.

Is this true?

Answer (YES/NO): NO